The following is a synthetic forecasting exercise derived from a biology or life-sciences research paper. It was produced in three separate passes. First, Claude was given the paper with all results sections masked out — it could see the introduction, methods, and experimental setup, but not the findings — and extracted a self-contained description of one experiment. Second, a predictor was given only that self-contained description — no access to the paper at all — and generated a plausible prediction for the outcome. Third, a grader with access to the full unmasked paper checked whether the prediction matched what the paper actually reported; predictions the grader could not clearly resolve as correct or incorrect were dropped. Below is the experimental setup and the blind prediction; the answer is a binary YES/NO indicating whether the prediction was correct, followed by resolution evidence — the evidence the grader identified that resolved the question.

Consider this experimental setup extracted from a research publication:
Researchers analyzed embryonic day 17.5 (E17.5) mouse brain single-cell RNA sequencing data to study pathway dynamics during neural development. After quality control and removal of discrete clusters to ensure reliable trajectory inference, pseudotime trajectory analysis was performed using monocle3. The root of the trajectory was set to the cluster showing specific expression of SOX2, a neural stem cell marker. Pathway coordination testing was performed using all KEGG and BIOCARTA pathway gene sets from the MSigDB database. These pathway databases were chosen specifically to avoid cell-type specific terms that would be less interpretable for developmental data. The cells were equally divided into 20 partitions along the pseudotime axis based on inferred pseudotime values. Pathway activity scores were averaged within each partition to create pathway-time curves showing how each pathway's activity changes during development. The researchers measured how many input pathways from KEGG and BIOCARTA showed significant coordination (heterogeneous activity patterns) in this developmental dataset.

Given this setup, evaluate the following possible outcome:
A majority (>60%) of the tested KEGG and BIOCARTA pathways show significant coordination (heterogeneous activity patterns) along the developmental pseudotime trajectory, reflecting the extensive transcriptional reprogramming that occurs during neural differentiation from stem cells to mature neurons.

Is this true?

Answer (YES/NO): NO